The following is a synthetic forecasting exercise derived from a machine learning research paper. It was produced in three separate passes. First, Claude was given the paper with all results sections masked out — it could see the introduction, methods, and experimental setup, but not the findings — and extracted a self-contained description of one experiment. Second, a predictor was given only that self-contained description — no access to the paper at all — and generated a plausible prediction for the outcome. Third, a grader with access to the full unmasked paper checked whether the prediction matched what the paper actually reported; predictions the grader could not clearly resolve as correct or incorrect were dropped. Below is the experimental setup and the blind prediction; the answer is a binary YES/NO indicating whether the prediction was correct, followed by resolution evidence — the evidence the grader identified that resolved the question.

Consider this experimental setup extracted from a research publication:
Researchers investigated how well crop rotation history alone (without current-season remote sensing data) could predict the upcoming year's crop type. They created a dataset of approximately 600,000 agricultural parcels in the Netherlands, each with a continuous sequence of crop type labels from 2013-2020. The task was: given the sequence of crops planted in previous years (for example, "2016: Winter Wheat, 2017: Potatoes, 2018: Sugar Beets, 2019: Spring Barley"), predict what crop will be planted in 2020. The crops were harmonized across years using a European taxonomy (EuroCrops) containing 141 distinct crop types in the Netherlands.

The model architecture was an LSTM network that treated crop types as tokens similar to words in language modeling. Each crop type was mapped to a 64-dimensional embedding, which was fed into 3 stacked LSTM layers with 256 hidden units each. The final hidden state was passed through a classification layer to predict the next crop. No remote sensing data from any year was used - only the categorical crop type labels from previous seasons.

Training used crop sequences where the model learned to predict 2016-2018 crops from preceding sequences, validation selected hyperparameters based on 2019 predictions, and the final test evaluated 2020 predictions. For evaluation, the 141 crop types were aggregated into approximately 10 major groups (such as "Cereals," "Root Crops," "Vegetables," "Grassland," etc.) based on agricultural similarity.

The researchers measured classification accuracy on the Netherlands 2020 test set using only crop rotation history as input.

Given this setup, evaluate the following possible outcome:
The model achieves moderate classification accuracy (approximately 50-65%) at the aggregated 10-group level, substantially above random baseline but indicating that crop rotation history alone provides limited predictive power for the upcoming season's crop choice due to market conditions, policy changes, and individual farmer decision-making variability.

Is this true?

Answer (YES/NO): NO